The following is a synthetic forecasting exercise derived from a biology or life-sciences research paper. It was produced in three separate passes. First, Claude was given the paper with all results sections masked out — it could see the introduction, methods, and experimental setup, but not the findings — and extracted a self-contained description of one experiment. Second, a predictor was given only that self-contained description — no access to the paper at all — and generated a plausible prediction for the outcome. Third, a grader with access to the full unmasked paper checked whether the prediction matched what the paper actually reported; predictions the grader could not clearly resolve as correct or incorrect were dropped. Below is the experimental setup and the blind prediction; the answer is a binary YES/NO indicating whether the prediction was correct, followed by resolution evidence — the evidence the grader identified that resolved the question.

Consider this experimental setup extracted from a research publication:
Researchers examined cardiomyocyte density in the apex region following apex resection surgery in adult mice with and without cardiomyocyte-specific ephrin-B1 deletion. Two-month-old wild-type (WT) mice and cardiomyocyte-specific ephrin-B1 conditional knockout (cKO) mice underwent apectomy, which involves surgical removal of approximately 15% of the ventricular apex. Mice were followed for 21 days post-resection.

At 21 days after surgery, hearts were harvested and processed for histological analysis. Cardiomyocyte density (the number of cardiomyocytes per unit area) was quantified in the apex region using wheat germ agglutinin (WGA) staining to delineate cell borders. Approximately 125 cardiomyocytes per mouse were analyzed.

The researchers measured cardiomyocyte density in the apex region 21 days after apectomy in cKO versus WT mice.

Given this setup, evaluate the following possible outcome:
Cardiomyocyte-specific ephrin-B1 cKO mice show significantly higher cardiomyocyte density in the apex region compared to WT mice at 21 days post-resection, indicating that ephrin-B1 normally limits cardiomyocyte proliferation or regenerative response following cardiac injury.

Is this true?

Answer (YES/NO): YES